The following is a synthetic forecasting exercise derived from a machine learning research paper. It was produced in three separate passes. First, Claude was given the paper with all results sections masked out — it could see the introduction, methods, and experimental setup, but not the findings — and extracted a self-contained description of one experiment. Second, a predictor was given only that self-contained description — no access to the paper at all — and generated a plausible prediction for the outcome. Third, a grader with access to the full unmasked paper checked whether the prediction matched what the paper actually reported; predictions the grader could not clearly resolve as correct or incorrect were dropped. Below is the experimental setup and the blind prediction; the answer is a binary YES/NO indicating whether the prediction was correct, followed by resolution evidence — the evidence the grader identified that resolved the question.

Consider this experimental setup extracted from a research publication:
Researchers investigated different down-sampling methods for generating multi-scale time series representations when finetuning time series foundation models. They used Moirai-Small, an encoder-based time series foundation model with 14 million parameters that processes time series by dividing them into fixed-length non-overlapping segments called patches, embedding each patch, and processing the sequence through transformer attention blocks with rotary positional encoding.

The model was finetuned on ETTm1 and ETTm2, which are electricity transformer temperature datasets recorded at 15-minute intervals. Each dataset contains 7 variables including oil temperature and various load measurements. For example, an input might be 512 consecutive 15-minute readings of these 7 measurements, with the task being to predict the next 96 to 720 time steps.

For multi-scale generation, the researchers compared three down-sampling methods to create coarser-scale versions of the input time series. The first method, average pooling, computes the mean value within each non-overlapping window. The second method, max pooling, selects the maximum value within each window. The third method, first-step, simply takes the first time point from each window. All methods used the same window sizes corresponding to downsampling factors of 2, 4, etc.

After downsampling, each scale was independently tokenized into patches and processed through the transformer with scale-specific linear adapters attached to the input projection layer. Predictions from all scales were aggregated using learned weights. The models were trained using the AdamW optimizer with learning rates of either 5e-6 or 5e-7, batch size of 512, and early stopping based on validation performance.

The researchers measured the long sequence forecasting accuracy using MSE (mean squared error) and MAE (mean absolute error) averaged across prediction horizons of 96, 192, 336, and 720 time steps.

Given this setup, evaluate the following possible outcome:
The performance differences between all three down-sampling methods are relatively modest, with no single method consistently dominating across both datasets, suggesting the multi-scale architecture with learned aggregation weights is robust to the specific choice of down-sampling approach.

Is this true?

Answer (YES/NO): NO